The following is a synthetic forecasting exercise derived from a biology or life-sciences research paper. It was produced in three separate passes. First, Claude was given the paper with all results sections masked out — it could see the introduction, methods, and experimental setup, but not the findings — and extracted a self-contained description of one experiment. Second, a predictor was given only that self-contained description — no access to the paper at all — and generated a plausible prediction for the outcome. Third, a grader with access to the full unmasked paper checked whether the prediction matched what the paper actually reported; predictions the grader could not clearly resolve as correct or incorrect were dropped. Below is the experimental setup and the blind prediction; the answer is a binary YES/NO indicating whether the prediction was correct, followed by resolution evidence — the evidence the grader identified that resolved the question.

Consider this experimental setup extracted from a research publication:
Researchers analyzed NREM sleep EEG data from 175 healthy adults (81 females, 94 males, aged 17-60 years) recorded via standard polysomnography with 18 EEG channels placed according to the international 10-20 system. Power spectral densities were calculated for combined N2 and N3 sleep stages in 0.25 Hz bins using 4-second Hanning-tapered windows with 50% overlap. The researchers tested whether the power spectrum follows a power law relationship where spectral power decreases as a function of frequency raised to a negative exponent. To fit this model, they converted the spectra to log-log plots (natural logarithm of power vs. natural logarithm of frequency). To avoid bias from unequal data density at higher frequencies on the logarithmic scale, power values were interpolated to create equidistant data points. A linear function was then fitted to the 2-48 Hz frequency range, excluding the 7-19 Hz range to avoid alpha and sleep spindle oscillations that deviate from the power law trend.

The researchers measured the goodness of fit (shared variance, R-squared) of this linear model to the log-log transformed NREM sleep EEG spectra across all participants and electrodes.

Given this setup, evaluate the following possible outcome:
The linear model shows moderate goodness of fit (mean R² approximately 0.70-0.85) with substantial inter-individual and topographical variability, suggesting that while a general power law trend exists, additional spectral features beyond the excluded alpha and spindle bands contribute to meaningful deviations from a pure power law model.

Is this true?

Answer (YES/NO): NO